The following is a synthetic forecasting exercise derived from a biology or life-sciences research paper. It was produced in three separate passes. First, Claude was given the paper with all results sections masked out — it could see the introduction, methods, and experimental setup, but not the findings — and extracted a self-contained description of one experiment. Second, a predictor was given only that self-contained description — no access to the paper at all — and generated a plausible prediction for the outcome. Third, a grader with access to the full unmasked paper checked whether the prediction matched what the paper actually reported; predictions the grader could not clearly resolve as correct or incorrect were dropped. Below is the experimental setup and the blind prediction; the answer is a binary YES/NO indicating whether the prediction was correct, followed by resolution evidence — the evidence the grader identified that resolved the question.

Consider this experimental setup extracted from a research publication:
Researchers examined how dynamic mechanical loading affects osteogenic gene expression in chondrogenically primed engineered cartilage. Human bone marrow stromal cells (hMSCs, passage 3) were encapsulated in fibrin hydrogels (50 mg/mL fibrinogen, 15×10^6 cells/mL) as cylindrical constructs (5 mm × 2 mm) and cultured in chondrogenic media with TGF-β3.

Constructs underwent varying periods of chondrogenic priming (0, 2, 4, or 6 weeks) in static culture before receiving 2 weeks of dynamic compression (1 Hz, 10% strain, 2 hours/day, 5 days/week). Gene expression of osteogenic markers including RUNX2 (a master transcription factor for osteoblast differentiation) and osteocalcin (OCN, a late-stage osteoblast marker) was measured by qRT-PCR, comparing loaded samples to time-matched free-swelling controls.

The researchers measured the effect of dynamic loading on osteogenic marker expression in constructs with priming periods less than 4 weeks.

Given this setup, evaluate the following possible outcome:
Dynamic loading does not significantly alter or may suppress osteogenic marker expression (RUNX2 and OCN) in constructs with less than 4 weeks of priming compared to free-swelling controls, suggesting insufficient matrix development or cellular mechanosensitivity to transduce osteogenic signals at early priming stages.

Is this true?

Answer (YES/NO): YES